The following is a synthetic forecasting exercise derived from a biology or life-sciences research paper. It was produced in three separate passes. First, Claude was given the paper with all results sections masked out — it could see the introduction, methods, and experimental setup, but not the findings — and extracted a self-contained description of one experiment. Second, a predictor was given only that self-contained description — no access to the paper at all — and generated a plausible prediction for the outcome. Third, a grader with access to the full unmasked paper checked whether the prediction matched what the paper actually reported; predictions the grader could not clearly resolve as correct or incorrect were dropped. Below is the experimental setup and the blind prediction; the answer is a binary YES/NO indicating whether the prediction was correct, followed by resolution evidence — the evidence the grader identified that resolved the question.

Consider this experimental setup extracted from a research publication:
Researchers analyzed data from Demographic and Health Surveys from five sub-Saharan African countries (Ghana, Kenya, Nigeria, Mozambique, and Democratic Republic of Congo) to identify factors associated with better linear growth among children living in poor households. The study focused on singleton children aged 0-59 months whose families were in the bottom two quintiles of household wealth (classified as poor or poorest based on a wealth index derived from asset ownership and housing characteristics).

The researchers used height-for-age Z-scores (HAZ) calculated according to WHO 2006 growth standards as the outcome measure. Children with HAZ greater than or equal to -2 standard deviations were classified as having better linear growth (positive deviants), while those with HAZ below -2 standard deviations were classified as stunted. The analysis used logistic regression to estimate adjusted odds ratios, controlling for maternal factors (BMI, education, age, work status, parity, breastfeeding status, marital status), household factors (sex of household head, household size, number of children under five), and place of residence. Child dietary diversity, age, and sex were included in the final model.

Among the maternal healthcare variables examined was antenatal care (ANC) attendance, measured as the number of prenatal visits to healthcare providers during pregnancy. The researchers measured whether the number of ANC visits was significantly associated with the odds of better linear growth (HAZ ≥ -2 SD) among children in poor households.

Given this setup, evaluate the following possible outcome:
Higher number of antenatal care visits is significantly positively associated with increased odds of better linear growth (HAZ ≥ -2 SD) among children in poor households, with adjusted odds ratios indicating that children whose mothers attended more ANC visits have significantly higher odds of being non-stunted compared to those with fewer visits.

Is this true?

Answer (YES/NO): NO